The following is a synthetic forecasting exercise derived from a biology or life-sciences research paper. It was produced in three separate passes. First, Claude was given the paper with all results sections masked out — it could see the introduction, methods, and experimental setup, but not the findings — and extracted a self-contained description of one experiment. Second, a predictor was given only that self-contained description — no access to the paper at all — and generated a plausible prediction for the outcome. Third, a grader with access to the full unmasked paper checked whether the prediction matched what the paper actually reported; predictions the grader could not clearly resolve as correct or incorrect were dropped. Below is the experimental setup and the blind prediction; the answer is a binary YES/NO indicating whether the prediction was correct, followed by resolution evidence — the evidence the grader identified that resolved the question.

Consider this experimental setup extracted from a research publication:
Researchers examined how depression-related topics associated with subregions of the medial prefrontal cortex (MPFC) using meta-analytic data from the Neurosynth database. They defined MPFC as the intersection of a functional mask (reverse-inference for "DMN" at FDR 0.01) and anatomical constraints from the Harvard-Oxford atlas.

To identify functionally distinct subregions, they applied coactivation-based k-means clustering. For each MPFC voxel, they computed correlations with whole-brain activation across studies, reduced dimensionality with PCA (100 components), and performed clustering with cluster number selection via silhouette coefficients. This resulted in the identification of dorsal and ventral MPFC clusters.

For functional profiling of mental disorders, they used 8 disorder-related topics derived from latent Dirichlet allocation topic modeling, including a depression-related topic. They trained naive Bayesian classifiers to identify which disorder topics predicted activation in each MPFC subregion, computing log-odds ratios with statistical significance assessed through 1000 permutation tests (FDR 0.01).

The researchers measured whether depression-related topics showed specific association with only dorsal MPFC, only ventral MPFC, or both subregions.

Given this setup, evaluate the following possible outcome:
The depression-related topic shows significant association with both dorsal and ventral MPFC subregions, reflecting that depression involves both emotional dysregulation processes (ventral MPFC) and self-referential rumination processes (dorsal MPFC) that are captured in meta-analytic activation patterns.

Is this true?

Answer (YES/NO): YES